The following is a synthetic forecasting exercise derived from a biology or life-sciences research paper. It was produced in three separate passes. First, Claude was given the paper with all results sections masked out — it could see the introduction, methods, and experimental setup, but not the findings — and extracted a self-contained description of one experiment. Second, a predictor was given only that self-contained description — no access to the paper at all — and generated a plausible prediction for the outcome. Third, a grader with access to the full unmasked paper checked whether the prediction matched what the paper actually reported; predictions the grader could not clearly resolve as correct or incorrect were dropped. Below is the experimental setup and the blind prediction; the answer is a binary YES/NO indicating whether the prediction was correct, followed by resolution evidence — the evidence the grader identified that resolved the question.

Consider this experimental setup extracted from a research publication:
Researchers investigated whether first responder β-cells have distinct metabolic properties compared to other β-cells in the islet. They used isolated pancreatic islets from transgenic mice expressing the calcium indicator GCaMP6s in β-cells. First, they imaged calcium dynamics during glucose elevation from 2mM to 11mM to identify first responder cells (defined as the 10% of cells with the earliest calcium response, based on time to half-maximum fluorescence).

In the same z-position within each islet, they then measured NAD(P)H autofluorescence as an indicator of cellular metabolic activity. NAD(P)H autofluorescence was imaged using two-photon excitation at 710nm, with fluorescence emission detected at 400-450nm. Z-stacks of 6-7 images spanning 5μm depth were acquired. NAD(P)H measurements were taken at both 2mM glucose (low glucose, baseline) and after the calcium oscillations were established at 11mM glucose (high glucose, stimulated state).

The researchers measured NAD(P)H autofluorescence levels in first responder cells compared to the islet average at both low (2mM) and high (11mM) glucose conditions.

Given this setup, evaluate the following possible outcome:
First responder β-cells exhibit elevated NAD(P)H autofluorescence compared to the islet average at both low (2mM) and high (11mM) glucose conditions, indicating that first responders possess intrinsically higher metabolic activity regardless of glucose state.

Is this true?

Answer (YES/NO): NO